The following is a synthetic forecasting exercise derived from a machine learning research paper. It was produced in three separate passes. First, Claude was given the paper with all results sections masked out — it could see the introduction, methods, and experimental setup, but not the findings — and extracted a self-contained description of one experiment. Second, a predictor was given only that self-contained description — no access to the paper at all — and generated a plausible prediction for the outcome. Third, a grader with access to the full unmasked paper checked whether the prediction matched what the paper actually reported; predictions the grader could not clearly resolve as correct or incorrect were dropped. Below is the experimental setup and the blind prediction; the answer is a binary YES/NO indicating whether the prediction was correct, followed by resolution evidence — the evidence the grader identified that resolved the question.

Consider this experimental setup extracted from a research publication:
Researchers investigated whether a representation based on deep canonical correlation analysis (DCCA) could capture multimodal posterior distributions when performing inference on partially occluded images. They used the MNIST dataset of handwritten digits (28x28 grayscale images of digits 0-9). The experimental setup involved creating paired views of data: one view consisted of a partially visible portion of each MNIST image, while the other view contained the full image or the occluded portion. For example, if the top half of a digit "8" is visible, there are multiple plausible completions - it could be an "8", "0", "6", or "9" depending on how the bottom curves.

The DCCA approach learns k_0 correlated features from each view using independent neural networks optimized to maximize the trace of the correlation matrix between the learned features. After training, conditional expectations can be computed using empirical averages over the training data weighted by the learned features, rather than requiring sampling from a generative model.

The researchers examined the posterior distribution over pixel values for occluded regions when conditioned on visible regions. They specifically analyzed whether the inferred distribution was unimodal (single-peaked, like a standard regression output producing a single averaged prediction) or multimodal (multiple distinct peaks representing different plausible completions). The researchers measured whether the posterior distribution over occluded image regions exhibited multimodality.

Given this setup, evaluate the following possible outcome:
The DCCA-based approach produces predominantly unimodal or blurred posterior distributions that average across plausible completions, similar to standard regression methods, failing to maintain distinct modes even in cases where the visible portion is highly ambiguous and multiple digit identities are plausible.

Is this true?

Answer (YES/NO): NO